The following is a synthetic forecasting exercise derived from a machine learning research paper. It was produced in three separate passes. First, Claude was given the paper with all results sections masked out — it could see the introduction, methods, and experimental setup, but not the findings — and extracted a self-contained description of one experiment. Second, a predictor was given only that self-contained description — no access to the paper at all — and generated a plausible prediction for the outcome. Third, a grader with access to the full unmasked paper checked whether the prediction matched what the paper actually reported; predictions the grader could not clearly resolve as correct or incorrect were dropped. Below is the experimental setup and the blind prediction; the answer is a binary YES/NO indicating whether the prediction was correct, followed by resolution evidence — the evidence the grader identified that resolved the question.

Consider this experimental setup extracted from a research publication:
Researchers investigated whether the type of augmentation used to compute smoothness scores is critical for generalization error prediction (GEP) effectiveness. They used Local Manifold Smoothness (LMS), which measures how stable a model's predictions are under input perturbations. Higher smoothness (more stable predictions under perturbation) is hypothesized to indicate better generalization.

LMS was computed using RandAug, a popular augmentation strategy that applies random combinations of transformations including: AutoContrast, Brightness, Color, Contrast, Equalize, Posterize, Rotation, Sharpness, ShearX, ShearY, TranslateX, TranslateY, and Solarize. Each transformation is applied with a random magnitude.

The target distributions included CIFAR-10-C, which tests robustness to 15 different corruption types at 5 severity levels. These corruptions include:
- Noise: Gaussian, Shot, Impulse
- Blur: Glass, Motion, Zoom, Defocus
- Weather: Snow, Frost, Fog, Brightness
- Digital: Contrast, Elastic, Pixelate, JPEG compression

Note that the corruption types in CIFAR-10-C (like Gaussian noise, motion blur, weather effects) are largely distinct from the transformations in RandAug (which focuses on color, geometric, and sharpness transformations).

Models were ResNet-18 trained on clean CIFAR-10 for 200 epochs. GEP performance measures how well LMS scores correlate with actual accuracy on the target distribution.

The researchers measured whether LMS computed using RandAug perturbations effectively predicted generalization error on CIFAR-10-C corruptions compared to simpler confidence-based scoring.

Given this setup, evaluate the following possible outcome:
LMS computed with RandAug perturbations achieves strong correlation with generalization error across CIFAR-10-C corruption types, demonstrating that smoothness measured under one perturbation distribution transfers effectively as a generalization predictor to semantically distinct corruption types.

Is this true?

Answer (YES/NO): NO